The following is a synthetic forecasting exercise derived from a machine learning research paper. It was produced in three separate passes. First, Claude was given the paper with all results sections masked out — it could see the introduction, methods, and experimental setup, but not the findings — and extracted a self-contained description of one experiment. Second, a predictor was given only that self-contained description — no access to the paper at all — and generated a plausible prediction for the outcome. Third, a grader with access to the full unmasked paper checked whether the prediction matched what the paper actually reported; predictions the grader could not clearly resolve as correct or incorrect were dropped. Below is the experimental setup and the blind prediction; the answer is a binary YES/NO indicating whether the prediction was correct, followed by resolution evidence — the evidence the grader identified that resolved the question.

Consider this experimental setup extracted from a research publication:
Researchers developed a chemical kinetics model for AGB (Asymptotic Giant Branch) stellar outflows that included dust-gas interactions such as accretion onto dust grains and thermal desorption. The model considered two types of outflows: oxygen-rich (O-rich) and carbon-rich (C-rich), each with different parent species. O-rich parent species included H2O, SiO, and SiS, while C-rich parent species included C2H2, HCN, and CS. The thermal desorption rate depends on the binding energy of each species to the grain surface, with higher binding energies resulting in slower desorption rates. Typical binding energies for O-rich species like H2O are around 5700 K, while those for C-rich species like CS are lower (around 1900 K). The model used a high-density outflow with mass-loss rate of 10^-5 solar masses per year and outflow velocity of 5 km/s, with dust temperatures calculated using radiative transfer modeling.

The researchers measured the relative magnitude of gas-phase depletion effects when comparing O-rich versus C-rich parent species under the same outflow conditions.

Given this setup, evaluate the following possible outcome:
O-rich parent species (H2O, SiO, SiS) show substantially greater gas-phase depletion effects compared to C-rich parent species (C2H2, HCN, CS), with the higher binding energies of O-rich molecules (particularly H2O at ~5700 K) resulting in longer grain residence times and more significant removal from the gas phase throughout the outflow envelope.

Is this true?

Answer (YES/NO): YES